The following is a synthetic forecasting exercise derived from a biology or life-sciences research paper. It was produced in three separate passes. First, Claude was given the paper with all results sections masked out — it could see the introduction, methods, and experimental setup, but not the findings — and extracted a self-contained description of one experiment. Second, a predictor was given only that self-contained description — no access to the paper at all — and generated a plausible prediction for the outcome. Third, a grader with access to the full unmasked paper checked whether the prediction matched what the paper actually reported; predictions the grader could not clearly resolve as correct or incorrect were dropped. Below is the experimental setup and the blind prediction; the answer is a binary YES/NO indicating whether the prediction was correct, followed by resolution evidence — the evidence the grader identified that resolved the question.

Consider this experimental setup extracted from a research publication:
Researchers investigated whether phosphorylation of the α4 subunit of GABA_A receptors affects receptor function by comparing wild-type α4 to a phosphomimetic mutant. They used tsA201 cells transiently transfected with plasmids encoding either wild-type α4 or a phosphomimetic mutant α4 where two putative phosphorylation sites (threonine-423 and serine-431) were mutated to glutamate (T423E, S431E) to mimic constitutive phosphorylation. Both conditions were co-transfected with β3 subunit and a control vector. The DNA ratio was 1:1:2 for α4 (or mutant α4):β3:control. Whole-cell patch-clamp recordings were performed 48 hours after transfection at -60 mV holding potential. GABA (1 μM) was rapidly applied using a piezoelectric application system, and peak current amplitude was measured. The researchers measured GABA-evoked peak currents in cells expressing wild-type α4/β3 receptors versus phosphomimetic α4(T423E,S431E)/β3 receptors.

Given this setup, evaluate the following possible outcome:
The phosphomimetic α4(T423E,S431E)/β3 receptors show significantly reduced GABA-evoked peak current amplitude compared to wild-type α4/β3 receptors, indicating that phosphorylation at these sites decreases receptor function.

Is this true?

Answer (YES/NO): NO